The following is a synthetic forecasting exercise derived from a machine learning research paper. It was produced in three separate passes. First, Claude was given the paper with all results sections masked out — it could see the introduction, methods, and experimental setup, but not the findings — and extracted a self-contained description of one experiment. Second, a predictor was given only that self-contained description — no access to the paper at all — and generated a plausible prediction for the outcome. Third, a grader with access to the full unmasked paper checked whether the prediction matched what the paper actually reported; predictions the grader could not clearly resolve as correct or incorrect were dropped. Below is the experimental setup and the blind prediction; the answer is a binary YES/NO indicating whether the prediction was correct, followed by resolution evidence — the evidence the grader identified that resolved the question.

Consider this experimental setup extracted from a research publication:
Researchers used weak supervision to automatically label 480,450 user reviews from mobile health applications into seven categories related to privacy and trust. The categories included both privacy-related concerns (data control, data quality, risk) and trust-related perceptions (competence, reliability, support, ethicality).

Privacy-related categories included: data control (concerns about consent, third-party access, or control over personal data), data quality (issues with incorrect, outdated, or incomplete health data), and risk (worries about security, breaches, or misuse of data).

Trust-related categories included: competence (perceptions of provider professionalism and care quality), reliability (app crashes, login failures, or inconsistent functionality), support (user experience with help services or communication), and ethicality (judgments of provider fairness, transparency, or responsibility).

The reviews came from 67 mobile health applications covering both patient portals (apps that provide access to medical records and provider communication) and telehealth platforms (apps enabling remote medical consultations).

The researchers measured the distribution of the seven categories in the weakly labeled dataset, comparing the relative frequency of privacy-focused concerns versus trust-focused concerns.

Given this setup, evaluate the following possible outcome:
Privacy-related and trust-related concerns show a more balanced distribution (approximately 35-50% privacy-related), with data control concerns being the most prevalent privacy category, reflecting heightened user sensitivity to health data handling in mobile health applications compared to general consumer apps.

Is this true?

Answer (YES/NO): NO